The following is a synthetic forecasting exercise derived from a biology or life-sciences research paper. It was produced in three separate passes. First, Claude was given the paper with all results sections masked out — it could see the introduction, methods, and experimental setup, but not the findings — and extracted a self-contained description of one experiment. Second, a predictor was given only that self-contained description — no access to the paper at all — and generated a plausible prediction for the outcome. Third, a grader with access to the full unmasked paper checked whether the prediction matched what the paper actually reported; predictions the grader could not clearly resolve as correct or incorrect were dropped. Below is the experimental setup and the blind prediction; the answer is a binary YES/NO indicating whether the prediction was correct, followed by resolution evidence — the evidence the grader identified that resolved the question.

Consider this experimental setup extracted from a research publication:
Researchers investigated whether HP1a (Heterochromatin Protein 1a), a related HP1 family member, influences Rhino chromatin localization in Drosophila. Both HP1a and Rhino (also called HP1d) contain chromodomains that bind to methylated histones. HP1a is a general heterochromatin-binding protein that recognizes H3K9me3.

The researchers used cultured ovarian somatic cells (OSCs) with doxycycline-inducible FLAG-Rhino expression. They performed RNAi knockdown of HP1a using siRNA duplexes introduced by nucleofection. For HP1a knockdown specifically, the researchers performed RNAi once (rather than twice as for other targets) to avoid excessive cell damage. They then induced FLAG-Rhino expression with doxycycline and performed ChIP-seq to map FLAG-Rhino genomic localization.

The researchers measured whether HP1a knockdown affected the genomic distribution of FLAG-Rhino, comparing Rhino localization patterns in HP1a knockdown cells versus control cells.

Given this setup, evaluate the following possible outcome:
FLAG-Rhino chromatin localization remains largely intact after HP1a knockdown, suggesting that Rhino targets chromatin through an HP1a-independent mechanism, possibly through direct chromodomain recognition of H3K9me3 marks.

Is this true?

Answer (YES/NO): NO